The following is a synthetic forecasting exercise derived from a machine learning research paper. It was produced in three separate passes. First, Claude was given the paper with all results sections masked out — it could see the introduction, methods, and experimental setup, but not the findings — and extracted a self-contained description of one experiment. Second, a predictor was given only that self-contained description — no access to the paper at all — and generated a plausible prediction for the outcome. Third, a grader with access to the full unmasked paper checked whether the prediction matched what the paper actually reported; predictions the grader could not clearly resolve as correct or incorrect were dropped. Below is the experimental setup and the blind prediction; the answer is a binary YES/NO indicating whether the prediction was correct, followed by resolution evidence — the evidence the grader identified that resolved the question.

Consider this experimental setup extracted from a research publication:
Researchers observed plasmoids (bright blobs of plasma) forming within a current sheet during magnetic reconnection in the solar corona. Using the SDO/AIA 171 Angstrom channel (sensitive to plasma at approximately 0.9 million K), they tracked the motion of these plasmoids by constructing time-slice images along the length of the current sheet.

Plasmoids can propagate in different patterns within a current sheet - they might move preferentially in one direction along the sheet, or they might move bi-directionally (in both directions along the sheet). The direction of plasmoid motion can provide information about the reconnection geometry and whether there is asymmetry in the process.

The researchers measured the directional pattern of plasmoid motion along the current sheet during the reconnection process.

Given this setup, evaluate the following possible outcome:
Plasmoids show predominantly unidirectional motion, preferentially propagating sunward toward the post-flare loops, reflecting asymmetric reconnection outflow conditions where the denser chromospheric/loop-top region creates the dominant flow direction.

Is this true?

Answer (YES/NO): NO